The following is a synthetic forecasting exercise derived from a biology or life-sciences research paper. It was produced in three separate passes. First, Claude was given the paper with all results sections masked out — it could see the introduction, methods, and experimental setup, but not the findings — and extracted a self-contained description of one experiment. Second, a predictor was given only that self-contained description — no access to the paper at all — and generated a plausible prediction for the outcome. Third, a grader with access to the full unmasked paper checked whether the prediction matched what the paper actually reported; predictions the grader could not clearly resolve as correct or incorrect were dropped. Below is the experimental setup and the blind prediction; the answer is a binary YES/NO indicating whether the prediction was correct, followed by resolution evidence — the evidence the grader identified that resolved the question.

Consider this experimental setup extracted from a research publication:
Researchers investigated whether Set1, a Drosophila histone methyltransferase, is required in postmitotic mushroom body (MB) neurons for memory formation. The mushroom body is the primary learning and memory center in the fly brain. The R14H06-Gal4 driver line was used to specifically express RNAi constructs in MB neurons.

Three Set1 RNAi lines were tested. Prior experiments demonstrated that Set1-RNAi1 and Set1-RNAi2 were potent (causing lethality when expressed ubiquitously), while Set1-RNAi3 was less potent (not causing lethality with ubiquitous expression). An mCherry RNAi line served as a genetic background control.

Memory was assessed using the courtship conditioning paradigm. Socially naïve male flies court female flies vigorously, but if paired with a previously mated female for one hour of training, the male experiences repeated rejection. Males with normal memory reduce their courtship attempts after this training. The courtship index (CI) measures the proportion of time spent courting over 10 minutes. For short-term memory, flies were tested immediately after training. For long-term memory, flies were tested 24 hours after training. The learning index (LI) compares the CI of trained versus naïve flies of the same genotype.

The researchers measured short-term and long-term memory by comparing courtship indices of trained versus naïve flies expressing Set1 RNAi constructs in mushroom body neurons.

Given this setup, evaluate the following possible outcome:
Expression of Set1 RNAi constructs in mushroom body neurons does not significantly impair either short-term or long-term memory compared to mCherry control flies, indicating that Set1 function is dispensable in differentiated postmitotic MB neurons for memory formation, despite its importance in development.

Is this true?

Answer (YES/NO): NO